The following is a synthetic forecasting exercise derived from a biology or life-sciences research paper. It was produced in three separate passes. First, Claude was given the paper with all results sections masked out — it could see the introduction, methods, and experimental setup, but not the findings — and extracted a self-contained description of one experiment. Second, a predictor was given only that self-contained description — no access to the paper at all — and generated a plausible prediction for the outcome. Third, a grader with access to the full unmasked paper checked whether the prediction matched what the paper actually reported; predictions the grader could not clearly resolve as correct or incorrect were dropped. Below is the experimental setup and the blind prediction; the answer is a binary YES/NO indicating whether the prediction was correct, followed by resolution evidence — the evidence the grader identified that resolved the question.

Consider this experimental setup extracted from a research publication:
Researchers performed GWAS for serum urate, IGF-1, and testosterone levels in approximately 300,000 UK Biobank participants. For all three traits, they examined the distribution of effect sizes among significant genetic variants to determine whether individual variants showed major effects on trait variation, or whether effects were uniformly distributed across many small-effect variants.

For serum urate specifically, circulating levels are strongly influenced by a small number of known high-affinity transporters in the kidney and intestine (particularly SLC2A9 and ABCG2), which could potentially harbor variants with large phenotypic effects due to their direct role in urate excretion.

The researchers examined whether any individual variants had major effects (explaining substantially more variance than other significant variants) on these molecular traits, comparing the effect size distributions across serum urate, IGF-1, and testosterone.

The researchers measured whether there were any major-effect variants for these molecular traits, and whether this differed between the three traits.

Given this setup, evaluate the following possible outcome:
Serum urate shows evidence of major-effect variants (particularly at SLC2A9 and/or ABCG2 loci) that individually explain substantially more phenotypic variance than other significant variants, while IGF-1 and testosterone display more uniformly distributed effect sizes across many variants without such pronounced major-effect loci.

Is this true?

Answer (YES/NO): YES